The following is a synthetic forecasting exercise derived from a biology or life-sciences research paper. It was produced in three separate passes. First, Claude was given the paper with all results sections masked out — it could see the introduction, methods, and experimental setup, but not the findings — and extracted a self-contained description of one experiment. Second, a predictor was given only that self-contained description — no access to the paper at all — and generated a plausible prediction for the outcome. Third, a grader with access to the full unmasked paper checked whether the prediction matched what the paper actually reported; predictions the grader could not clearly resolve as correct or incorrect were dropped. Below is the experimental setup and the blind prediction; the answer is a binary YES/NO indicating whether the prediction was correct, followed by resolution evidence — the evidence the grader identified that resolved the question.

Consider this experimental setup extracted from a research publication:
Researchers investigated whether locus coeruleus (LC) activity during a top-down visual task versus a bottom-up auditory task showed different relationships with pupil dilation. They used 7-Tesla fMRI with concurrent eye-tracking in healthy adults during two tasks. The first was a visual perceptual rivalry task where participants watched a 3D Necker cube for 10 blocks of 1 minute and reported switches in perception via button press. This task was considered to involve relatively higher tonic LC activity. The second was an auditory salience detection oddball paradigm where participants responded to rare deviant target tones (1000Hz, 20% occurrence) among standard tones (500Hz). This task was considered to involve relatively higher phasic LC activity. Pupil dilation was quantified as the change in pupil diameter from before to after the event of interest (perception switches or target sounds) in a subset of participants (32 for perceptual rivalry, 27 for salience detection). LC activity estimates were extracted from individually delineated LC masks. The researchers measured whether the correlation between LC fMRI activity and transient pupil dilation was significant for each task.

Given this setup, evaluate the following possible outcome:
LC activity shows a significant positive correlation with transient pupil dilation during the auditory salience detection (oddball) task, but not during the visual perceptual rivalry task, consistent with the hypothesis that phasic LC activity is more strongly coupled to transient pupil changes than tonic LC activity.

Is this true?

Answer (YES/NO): YES